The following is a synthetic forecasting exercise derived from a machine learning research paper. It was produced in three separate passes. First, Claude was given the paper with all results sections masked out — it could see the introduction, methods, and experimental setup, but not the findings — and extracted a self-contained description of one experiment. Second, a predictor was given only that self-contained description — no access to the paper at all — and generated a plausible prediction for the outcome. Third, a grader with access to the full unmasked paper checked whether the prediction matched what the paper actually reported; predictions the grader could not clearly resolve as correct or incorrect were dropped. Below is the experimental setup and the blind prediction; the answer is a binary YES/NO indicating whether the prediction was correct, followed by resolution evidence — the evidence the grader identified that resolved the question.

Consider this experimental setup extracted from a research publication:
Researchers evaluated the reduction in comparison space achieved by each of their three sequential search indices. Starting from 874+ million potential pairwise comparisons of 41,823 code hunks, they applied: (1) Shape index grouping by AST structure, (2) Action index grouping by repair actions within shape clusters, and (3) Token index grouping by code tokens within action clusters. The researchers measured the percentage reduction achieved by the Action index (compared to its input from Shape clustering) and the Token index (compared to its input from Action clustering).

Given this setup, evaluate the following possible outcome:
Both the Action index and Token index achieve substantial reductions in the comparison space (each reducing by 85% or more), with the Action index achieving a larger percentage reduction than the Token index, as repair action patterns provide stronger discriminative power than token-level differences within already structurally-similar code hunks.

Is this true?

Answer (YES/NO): NO